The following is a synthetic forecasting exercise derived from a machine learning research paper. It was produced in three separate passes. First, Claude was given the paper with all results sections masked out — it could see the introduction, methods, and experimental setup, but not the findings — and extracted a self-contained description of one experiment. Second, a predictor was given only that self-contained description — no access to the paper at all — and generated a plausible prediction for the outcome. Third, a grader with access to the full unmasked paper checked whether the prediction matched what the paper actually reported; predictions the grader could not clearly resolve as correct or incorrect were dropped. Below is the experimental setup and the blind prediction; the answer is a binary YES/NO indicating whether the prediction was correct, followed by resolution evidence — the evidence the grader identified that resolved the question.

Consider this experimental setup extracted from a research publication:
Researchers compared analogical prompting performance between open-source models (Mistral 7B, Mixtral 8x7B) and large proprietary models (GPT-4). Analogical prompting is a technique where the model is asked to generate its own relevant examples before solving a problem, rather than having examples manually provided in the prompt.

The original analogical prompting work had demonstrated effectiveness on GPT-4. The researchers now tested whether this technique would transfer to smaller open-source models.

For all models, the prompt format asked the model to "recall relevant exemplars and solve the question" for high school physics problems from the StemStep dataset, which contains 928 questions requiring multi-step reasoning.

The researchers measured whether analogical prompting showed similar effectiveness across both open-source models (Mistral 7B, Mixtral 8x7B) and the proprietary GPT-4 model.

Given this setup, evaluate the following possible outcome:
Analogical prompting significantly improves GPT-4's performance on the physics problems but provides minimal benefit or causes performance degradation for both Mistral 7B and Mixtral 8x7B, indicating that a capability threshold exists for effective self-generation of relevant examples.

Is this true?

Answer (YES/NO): YES